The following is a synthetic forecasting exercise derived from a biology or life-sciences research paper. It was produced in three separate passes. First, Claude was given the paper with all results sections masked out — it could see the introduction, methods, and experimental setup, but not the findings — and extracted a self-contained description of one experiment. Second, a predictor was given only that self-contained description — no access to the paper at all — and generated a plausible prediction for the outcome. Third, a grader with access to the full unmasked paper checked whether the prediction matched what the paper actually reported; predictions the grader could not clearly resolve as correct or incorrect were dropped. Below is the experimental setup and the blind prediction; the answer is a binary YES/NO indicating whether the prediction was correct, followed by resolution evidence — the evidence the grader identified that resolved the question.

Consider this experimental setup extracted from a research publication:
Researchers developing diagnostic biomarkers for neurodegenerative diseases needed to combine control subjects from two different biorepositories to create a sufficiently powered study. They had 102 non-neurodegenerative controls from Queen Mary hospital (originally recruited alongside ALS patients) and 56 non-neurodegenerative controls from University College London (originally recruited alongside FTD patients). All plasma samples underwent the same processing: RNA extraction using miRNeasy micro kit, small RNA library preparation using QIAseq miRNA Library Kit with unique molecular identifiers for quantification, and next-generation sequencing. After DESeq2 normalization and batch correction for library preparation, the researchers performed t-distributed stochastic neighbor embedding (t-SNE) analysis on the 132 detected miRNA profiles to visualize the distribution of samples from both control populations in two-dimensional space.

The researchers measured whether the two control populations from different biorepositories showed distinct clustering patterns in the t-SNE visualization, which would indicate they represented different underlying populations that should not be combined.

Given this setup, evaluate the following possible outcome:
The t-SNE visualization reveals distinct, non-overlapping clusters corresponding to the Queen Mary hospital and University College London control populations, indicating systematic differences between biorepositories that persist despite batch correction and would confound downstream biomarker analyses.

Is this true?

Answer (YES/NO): NO